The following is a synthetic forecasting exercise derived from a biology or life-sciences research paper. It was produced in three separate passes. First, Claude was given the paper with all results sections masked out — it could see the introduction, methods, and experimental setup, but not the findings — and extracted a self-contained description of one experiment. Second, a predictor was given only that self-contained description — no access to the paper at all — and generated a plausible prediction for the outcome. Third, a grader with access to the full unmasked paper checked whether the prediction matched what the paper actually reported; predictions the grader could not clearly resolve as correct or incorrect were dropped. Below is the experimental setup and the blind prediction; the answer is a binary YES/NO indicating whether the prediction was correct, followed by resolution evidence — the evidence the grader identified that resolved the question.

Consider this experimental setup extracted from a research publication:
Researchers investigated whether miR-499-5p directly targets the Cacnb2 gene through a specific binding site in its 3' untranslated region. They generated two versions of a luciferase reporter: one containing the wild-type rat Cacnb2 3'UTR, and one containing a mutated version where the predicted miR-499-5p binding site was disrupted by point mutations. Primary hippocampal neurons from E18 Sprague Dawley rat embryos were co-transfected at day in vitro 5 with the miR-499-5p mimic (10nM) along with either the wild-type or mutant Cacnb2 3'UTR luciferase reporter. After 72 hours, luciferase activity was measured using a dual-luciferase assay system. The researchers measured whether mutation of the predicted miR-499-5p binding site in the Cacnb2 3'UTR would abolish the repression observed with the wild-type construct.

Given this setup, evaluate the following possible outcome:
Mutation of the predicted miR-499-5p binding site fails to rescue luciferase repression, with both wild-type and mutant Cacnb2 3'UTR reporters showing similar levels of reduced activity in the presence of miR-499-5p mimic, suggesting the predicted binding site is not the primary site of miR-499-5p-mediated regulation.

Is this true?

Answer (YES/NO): NO